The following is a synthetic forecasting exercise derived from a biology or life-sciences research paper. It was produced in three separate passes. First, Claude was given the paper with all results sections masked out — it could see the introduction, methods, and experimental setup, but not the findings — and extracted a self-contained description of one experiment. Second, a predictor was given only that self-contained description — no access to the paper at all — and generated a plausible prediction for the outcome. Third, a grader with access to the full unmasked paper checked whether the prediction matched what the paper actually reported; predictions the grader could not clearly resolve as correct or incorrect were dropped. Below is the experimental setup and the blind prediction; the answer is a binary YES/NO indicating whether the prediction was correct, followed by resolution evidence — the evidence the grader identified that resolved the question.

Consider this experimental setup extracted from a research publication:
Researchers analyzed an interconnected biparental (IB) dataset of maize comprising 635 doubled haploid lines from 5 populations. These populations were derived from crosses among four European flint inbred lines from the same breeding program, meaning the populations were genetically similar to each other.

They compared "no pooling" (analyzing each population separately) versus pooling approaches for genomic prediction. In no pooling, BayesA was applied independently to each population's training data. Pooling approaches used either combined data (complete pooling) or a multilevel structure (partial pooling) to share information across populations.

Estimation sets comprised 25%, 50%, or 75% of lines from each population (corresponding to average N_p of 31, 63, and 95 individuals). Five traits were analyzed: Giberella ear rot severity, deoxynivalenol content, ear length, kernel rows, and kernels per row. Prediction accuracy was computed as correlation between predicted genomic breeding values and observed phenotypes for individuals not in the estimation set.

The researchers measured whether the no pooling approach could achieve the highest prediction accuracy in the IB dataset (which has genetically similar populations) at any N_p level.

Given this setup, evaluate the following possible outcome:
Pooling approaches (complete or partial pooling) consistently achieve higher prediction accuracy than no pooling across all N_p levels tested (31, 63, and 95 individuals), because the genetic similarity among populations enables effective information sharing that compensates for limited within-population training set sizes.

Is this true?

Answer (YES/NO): NO